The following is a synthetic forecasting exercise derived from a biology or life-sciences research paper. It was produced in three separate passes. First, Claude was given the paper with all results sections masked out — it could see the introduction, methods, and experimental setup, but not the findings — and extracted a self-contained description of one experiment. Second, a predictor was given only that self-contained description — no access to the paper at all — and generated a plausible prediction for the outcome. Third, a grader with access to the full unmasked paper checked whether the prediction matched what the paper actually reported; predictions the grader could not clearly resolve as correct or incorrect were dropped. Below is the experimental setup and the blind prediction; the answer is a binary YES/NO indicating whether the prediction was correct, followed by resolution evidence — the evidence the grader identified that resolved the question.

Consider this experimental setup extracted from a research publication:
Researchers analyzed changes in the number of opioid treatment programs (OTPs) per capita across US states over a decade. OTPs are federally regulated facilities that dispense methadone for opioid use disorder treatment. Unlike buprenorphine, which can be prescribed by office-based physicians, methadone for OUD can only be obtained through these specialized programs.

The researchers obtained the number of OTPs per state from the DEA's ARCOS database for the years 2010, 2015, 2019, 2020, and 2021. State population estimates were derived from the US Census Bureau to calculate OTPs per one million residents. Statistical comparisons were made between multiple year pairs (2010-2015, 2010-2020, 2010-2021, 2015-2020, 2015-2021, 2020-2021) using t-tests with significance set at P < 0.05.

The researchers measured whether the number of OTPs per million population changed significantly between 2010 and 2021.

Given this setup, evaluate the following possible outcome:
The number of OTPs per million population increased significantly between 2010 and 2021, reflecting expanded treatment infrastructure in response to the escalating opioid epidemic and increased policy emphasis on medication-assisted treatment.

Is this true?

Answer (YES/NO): YES